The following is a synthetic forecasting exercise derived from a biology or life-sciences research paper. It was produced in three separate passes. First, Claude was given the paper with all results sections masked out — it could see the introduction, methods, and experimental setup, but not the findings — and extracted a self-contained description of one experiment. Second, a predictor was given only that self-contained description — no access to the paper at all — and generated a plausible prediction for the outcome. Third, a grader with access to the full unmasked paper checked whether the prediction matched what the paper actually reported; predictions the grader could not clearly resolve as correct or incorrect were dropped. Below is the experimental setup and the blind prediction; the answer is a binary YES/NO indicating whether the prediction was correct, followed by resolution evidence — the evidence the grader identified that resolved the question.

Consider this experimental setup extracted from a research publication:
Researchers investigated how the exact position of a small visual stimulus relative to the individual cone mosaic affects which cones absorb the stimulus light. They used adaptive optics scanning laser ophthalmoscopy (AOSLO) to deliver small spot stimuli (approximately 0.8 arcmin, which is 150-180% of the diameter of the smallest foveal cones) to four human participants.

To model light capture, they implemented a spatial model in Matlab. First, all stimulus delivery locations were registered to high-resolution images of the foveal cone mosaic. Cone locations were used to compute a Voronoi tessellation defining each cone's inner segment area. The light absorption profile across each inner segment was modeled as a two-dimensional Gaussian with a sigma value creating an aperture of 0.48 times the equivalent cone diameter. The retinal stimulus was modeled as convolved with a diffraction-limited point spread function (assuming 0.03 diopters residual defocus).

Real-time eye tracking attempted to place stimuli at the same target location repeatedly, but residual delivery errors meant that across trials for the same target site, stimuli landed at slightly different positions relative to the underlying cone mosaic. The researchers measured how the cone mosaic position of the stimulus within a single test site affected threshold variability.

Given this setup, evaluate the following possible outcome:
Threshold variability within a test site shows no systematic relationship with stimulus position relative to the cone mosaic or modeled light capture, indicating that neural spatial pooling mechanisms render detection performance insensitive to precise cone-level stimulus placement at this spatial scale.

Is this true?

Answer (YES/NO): YES